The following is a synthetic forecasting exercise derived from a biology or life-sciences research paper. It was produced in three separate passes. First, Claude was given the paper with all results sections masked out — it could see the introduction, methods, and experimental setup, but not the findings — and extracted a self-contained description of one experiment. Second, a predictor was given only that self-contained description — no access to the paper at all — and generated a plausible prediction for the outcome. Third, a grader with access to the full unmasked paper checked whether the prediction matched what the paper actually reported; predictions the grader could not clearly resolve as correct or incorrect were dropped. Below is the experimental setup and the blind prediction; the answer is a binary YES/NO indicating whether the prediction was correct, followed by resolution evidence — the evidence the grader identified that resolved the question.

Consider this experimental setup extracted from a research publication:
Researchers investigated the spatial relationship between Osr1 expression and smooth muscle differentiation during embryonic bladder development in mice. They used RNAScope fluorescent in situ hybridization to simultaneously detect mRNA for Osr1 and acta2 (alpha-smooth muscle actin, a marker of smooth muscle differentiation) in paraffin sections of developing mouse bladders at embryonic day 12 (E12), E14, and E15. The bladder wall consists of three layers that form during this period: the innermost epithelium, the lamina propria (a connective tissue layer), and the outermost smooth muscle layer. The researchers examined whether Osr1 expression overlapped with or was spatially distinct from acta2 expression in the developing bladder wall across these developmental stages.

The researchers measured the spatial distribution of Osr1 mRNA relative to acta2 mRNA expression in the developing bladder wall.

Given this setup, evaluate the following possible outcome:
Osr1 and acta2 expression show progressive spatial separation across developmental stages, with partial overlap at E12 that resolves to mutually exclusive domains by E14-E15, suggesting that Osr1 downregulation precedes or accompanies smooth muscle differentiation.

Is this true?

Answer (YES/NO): NO